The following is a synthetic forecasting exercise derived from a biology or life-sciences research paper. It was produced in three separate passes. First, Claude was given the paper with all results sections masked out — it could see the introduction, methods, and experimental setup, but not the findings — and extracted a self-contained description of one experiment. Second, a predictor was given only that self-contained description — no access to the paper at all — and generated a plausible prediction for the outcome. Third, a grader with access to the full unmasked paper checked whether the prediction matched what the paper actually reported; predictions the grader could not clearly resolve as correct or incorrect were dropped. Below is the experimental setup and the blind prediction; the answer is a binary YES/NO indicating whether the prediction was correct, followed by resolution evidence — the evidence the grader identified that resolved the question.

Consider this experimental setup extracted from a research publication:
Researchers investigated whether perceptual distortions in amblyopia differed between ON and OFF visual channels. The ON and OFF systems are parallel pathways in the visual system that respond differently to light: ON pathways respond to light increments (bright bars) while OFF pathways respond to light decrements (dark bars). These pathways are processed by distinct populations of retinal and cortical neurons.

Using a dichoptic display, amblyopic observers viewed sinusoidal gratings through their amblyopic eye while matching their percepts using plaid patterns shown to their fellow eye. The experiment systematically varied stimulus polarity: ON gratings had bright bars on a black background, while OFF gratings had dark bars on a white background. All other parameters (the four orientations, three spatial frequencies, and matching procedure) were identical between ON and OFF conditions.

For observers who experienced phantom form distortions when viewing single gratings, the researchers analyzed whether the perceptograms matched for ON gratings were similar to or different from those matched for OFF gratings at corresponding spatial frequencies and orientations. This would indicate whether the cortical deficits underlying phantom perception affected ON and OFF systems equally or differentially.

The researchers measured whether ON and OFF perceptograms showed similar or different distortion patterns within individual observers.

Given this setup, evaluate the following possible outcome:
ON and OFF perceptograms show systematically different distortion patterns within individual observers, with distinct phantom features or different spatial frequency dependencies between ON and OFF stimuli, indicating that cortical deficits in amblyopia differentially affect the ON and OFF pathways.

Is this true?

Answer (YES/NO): NO